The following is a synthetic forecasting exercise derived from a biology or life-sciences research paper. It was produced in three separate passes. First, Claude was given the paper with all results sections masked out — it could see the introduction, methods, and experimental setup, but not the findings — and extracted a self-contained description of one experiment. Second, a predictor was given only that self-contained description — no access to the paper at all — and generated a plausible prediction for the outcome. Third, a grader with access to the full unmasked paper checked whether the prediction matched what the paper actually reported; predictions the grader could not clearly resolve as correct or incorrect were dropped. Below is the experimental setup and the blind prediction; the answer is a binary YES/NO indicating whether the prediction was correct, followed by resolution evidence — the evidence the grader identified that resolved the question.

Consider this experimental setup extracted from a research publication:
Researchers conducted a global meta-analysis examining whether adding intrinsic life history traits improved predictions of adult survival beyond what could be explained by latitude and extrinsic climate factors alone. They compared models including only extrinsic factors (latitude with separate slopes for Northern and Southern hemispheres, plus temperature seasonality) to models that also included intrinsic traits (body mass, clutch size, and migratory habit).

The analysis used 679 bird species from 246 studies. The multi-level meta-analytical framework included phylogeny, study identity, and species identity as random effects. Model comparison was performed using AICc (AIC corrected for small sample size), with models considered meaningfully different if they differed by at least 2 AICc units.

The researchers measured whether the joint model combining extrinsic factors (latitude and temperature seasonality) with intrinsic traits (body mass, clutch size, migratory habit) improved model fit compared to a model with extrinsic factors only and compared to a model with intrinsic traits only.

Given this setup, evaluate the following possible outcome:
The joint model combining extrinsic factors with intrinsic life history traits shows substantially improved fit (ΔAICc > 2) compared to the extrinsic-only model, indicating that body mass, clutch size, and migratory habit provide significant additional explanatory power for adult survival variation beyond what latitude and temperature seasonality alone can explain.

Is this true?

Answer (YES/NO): YES